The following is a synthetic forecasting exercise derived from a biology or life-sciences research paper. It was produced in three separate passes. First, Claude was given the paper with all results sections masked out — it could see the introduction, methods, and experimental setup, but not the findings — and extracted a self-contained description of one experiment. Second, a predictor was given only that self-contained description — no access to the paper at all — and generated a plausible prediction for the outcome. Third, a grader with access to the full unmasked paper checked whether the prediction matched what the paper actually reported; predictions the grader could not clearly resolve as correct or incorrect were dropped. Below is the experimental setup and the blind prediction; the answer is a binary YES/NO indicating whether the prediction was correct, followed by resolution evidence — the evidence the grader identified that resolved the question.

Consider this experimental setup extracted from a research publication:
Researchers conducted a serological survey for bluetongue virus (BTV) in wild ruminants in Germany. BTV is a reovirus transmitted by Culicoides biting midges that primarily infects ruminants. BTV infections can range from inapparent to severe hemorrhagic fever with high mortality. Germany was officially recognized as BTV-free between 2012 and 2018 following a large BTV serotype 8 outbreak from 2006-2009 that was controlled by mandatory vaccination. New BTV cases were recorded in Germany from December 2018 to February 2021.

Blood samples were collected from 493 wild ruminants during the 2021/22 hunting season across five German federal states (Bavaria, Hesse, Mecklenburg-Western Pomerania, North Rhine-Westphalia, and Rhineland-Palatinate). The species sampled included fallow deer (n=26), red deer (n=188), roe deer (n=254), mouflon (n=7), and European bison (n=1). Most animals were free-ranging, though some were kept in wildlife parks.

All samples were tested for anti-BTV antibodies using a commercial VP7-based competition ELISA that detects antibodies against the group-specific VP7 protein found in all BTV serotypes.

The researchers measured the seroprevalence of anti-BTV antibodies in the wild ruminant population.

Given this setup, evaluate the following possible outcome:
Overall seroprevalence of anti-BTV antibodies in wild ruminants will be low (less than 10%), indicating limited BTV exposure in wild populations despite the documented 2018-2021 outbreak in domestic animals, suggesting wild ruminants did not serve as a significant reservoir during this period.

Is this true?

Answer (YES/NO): YES